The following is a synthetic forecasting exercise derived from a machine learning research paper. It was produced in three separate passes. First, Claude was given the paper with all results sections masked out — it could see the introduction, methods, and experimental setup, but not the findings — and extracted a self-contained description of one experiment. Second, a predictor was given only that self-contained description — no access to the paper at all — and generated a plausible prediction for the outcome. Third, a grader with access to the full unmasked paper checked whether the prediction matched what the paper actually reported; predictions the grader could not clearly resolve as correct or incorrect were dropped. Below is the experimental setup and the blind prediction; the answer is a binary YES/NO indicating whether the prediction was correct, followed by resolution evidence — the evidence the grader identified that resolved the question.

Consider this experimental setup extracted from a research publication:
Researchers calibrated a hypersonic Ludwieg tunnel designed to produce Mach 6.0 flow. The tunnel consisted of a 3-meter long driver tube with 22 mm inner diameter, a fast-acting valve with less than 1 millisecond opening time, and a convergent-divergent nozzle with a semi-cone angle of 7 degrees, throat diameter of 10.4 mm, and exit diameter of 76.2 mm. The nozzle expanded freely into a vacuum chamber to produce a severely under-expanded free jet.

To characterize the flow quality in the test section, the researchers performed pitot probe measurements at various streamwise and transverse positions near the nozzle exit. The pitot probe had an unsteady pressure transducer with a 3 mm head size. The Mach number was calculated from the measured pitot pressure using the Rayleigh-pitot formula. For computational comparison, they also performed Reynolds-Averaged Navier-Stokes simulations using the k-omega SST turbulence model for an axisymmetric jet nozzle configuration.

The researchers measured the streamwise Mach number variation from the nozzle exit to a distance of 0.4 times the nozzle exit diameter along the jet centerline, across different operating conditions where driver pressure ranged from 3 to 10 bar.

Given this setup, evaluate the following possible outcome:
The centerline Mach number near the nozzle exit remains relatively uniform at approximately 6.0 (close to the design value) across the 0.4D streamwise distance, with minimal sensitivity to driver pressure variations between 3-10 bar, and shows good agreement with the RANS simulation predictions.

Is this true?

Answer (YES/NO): YES